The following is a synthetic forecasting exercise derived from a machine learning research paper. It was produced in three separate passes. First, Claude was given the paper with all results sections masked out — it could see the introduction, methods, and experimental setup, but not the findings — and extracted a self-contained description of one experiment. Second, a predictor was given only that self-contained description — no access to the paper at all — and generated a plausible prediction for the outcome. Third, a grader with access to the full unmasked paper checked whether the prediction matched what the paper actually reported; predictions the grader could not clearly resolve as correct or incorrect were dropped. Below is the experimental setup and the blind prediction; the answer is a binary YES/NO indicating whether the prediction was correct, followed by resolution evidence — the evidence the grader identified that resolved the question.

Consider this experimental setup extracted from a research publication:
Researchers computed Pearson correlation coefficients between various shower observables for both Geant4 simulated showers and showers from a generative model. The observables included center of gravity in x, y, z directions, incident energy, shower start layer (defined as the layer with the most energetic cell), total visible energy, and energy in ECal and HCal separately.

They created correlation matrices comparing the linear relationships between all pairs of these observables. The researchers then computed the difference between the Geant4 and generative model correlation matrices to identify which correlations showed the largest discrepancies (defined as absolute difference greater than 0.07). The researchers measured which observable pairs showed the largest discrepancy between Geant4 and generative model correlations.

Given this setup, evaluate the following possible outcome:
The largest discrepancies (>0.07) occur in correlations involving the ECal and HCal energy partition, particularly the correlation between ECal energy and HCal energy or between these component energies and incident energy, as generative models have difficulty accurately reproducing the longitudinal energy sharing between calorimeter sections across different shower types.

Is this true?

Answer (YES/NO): NO